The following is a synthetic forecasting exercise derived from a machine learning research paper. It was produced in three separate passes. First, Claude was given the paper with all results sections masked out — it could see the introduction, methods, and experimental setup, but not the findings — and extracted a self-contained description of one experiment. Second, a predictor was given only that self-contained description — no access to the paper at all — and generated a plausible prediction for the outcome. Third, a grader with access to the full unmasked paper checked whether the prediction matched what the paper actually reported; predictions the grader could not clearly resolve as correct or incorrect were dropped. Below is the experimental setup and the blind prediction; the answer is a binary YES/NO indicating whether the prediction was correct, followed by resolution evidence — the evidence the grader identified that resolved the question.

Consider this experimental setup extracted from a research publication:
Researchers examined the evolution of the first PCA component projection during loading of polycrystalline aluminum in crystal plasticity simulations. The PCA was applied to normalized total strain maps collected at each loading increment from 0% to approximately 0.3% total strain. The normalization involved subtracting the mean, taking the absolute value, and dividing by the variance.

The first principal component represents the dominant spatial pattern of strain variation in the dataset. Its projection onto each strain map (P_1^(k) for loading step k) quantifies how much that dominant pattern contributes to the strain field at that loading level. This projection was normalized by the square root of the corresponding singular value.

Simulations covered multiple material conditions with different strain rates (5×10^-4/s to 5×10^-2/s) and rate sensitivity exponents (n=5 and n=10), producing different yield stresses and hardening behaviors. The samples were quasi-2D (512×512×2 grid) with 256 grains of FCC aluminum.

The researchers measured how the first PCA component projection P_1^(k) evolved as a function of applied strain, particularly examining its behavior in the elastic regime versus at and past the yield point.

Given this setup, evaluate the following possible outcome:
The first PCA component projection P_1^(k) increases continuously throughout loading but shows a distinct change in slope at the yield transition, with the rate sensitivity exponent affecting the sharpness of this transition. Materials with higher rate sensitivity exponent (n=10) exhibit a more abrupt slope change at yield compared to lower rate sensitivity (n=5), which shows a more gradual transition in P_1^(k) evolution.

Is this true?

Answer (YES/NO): NO